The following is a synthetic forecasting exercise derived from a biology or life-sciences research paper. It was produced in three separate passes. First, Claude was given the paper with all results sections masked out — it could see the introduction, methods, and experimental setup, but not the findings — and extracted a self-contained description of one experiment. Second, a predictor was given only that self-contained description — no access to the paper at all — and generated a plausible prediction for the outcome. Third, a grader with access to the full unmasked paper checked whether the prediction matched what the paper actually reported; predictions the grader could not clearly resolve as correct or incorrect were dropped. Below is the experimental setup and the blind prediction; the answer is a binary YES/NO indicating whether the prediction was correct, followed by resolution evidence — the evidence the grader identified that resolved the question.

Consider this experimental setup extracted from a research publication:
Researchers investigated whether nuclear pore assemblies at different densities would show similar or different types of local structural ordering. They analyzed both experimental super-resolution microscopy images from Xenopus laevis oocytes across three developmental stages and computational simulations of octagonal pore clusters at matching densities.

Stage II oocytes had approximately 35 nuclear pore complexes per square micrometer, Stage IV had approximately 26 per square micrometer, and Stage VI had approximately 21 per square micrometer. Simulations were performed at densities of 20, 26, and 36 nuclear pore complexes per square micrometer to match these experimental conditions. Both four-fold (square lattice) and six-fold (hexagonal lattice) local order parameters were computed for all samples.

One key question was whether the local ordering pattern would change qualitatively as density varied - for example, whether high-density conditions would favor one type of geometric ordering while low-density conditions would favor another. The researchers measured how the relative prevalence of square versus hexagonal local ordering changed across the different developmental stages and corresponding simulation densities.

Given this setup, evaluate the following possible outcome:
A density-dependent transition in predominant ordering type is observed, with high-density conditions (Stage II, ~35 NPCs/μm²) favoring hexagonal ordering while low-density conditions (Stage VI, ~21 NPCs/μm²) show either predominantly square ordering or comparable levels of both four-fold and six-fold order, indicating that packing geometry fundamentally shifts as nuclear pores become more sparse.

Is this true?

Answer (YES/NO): YES